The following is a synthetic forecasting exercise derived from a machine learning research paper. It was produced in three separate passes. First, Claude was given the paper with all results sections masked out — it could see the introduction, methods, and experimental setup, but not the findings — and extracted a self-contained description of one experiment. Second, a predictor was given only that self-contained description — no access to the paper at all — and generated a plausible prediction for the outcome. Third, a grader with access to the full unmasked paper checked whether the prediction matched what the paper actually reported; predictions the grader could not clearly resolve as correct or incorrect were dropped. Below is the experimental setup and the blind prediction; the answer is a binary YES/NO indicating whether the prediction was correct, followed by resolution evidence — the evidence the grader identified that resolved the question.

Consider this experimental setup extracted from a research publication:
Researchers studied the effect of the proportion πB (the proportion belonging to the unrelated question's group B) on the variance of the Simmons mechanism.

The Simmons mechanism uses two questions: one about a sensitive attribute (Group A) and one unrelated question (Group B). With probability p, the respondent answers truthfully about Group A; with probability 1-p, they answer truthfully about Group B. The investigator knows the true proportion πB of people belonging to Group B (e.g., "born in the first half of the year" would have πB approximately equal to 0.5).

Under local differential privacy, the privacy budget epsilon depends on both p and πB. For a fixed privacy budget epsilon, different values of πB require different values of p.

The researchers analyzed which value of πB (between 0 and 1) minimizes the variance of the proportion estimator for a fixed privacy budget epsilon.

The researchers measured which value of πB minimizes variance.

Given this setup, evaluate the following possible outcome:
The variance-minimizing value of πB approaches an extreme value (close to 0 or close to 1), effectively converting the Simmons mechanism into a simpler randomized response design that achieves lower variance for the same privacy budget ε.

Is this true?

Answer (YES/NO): NO